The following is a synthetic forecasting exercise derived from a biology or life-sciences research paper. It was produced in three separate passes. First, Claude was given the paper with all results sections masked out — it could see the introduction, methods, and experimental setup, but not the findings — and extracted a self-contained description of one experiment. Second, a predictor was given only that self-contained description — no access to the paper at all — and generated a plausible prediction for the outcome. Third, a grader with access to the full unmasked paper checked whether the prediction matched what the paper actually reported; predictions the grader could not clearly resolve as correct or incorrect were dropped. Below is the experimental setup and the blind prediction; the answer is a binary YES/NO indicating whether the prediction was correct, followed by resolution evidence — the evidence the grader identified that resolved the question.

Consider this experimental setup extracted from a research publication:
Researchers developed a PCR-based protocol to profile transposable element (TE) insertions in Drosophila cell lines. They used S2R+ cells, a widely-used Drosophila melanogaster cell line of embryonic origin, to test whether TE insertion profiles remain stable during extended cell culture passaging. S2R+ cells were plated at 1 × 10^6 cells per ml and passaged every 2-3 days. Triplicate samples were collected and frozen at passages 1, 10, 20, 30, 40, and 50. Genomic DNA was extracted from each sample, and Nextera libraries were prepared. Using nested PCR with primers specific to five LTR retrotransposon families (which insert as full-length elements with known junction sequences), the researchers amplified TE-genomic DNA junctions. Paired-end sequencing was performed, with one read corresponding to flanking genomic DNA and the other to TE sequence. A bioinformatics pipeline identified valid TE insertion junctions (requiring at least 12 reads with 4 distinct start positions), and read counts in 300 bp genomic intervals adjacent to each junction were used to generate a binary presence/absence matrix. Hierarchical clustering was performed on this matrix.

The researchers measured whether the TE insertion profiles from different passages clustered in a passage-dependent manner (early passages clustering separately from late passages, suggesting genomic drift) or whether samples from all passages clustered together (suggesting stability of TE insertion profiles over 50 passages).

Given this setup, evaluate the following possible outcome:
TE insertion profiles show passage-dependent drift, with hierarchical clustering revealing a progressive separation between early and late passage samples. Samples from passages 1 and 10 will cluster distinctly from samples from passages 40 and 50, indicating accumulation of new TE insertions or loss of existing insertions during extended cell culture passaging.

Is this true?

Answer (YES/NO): NO